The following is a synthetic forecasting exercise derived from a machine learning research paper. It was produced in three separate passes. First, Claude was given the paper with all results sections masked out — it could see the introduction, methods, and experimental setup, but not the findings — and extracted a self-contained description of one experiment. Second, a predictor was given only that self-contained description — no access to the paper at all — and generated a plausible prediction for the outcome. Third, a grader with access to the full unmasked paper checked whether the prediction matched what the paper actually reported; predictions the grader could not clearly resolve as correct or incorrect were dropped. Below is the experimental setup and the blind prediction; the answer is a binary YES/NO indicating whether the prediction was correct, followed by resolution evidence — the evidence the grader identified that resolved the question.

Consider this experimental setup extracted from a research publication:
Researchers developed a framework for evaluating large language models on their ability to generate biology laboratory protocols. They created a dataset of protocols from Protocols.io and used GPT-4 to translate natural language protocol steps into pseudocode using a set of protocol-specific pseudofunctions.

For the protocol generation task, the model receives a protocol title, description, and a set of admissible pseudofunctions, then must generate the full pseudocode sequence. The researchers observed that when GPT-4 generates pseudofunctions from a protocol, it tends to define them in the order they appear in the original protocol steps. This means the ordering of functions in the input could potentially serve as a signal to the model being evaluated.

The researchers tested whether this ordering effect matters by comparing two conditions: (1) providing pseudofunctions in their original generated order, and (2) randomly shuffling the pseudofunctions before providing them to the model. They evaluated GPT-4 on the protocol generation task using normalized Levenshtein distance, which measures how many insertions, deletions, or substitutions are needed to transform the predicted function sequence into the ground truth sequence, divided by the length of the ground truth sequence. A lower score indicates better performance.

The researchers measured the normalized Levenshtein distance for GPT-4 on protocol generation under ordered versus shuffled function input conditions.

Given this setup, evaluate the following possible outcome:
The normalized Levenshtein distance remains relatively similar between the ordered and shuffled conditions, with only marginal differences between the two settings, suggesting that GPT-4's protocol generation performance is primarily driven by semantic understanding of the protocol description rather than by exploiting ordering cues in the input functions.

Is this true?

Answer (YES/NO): NO